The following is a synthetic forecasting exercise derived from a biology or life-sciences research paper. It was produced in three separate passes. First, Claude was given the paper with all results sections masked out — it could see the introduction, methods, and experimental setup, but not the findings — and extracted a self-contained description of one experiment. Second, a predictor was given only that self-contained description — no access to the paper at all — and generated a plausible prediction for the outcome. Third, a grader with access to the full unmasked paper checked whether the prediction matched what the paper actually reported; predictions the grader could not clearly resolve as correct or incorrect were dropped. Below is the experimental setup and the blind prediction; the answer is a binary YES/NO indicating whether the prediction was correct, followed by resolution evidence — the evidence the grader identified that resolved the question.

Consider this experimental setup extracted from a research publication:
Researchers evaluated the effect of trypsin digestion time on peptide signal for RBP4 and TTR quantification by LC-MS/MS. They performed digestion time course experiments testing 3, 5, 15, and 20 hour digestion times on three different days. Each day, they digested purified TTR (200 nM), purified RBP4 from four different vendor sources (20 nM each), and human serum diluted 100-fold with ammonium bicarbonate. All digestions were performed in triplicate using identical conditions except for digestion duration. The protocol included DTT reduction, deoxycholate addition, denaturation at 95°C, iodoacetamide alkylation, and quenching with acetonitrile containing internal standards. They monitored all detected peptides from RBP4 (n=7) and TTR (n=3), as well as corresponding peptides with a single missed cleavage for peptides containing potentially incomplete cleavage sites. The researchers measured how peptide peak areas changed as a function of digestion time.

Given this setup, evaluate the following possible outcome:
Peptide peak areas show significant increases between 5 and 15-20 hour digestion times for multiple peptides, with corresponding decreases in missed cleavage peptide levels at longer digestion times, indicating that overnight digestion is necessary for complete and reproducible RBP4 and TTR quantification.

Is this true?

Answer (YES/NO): NO